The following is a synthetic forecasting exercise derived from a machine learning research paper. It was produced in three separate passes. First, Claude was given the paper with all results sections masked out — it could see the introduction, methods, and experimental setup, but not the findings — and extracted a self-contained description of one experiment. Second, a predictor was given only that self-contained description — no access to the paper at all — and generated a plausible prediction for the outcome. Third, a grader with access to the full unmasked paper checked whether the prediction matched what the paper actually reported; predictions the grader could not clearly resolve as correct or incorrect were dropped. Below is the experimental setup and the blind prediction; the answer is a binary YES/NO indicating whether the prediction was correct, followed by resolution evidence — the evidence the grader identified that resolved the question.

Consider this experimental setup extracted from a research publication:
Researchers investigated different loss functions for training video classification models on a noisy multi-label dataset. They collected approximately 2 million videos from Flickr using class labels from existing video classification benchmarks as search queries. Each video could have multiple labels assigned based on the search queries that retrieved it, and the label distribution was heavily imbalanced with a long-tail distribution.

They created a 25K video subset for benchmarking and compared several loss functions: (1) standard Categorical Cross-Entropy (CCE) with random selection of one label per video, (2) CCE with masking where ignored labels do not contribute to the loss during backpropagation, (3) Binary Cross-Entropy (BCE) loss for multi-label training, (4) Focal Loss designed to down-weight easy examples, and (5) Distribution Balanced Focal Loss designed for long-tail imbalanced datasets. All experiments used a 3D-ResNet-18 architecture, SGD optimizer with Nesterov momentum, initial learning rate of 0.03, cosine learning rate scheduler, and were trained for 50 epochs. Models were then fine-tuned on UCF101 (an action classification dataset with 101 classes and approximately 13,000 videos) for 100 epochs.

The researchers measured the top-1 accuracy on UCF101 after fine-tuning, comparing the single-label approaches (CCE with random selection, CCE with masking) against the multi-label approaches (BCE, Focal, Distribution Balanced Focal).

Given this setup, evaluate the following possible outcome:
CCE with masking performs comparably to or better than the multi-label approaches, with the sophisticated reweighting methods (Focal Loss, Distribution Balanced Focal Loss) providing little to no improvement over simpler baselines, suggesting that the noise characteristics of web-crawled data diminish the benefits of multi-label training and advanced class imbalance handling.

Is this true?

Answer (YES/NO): NO